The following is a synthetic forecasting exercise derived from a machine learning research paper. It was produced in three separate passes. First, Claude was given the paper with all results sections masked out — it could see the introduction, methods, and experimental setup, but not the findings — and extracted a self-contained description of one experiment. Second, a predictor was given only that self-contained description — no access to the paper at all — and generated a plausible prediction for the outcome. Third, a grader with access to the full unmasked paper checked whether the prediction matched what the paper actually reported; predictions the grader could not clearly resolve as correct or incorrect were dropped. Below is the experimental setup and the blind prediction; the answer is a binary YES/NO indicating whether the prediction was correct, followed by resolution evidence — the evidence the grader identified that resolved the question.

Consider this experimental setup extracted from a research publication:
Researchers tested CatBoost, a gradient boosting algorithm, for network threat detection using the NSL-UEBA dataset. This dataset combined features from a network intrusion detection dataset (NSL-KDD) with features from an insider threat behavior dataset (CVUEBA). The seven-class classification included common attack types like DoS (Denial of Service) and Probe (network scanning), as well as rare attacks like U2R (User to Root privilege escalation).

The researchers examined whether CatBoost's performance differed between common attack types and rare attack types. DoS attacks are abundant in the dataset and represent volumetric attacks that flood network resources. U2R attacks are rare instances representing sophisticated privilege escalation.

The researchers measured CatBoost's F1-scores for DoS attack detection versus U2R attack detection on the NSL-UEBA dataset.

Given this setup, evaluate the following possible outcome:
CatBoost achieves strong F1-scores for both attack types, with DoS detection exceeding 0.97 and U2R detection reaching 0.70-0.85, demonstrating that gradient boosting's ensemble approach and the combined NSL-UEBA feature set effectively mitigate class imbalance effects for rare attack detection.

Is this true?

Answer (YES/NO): NO